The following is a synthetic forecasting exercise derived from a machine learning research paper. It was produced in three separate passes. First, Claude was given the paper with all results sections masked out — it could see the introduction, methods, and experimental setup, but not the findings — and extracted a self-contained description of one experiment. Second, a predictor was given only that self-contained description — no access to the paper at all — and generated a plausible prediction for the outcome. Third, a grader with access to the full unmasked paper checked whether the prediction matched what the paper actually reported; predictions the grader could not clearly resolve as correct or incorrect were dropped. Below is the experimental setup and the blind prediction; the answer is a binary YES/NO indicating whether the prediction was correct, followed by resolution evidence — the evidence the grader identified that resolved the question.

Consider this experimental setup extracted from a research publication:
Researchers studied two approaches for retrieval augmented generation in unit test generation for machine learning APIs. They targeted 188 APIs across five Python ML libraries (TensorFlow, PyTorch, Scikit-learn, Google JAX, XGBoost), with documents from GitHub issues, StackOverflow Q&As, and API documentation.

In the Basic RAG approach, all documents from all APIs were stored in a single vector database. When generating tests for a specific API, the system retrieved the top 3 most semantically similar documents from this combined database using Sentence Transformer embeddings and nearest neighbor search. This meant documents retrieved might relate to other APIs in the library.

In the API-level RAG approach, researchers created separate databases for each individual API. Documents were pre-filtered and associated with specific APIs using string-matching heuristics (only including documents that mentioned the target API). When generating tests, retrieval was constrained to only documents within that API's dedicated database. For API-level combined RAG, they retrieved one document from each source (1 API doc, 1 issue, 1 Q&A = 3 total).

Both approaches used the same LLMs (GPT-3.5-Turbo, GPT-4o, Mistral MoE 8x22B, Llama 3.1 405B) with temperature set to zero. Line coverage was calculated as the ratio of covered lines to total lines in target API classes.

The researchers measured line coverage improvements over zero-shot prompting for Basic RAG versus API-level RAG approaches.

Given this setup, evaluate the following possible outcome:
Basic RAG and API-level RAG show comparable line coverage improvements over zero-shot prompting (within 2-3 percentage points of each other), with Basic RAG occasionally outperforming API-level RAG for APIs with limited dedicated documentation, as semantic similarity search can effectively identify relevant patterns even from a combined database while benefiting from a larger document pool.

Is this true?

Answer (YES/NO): NO